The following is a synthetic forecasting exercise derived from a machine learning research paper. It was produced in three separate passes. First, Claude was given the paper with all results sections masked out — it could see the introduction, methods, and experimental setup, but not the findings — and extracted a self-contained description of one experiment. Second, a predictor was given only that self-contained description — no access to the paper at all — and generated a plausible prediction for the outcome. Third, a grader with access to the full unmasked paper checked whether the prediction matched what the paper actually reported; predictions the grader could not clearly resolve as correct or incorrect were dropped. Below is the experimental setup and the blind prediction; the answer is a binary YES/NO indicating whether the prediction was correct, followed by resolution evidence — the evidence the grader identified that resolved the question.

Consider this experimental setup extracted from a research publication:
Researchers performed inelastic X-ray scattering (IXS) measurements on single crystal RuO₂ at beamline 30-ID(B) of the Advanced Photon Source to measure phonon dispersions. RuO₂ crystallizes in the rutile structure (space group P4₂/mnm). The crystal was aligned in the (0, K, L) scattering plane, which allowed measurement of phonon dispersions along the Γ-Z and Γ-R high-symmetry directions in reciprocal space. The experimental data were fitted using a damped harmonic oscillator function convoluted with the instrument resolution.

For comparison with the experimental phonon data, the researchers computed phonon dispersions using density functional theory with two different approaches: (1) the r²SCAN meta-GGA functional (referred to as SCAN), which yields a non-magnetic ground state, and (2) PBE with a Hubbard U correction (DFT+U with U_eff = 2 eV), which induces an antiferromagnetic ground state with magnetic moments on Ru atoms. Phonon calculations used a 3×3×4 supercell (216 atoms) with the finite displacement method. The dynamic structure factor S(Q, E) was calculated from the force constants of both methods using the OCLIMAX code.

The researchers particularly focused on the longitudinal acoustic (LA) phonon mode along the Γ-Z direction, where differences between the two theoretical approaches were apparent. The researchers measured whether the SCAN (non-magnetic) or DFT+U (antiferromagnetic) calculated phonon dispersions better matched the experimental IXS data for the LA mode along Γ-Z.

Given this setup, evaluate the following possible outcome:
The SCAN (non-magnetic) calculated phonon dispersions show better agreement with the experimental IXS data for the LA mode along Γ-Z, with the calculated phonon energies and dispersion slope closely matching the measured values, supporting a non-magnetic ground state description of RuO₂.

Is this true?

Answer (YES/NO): NO